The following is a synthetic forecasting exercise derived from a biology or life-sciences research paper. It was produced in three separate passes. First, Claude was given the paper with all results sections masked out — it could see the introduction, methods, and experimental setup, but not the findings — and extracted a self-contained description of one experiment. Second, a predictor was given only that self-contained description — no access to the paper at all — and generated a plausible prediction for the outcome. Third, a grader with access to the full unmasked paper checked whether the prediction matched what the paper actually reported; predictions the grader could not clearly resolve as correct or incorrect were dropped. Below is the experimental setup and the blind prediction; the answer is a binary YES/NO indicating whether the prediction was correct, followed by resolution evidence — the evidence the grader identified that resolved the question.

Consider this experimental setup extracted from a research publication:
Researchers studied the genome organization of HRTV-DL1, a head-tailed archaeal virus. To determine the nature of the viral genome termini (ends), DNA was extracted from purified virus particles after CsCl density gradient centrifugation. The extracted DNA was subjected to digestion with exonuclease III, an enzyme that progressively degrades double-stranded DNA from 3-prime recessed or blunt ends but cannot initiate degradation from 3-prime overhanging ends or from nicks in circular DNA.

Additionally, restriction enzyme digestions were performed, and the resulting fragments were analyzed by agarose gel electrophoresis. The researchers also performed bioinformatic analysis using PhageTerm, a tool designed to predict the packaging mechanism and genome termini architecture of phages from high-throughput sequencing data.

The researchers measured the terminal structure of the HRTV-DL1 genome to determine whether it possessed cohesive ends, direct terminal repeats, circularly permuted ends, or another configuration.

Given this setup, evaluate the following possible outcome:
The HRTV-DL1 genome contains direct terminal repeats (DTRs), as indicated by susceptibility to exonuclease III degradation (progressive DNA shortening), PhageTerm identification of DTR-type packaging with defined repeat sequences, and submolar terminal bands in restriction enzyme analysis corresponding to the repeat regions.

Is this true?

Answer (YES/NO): NO